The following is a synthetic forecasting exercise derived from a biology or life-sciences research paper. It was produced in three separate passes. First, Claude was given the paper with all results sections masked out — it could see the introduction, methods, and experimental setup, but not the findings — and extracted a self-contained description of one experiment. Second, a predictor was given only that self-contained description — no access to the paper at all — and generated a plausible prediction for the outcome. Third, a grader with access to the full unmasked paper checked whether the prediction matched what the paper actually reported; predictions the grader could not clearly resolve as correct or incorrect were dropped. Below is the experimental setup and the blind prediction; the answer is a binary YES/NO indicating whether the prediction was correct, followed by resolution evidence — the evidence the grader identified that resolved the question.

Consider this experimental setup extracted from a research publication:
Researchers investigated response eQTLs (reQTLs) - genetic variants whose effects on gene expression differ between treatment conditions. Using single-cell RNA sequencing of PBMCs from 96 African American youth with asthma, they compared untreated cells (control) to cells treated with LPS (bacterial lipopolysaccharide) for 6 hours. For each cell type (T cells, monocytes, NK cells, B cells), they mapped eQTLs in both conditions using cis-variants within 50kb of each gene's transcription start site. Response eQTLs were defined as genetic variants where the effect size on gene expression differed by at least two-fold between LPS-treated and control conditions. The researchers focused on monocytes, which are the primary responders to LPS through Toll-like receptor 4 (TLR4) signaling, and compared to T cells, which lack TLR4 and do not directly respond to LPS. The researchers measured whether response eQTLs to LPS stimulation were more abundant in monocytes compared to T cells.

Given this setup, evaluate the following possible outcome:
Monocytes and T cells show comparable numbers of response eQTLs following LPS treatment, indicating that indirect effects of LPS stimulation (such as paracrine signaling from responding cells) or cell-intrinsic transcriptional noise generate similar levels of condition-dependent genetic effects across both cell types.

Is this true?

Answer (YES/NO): NO